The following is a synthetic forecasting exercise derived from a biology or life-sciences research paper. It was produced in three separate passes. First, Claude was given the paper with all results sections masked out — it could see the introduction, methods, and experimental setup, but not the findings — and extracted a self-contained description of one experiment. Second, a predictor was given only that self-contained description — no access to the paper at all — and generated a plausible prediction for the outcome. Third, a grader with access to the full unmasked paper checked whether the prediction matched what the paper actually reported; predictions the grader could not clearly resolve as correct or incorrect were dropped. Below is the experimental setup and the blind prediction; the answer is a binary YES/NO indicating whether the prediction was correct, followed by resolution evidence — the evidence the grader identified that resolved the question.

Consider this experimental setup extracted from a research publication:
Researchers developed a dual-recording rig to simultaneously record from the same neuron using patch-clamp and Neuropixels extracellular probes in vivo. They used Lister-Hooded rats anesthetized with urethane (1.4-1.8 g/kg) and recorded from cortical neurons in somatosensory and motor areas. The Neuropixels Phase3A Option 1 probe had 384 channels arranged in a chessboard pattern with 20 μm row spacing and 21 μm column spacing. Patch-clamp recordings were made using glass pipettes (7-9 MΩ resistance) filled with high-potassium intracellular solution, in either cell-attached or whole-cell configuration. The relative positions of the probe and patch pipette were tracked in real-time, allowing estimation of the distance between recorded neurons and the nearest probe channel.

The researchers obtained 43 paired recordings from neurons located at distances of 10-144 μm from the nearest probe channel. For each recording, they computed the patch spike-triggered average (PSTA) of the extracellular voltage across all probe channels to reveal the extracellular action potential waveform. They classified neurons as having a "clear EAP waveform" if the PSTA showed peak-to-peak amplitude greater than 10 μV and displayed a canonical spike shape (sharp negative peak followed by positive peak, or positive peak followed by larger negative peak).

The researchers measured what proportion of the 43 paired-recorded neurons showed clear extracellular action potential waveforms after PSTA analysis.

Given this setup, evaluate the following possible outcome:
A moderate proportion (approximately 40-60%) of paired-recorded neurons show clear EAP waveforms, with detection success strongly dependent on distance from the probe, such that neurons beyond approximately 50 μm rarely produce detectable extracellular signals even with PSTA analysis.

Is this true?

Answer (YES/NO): NO